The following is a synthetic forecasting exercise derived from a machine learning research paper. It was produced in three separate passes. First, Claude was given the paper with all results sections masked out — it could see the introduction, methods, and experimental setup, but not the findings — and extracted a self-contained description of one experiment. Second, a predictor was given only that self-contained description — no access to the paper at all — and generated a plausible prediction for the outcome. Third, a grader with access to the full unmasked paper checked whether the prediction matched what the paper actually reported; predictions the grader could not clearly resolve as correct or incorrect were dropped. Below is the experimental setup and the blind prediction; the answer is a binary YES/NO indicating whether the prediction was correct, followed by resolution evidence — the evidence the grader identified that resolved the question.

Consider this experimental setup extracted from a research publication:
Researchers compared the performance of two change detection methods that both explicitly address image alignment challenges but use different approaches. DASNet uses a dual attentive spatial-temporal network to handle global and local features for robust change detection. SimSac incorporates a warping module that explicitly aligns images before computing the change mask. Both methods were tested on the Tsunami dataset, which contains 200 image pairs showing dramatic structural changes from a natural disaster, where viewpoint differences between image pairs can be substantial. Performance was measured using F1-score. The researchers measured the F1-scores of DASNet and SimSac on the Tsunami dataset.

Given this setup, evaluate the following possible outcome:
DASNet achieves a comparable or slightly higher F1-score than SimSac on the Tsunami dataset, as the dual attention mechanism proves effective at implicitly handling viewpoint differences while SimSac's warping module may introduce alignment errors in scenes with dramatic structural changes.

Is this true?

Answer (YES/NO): NO